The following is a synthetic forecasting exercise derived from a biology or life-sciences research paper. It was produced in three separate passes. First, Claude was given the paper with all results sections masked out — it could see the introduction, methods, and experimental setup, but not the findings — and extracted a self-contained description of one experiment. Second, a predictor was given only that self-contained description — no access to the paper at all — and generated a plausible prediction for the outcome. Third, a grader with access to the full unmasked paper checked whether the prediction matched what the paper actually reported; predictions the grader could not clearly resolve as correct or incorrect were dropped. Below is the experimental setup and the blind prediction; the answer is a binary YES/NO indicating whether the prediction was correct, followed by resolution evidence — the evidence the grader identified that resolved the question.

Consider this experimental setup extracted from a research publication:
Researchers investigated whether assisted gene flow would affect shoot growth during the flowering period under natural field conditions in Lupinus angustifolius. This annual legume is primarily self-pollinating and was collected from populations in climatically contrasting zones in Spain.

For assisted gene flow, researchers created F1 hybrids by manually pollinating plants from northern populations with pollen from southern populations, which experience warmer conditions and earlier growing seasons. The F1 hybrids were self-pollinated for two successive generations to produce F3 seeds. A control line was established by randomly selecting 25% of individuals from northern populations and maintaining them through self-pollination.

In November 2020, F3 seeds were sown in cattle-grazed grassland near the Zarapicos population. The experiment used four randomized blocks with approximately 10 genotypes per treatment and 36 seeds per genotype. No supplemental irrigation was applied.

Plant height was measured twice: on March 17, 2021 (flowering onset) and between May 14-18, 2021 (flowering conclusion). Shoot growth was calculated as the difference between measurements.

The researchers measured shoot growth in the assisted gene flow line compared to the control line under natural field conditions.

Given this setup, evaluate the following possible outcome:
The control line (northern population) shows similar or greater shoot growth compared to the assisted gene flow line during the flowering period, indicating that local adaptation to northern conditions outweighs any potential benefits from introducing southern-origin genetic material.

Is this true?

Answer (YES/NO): YES